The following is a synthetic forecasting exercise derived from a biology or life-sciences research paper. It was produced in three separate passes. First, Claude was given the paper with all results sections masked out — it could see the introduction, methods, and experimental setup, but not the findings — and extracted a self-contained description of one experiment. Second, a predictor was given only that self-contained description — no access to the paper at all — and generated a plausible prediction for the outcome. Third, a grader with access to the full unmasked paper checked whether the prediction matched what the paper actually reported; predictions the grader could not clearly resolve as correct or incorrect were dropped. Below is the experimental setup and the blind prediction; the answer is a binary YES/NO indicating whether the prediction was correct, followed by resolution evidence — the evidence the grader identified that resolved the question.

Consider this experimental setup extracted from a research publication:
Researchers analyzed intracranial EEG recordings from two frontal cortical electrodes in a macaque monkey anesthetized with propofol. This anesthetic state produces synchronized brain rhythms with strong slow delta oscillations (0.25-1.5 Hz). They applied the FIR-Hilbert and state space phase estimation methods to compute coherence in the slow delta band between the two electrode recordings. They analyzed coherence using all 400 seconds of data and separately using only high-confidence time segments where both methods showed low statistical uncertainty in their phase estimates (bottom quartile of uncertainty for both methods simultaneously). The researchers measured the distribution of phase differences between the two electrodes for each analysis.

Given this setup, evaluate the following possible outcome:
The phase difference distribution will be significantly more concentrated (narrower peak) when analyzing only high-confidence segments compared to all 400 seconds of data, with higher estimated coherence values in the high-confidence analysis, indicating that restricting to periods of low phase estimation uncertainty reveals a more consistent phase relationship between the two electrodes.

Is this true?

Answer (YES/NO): NO